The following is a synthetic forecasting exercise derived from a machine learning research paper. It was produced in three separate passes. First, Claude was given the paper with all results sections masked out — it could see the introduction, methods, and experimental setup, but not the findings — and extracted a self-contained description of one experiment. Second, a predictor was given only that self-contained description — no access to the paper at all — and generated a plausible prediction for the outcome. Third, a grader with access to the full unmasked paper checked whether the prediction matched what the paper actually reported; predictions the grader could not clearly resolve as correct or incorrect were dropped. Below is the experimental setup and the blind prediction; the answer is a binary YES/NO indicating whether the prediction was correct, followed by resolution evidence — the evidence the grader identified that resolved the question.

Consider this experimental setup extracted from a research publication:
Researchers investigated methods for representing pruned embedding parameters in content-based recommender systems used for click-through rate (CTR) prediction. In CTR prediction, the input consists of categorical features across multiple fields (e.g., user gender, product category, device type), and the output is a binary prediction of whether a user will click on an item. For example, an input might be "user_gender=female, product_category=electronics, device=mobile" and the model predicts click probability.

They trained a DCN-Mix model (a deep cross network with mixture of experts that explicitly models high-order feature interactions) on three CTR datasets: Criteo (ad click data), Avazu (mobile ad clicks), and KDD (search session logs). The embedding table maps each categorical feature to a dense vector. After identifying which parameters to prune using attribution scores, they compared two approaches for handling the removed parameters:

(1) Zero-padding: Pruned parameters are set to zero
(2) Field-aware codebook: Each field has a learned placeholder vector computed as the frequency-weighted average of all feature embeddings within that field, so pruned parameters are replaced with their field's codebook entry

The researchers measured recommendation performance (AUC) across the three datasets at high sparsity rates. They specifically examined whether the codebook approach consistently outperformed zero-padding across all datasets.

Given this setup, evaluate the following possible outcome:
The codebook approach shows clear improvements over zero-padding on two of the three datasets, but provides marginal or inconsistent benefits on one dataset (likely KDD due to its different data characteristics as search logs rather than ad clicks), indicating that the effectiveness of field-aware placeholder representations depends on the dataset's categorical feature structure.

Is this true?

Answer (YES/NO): NO